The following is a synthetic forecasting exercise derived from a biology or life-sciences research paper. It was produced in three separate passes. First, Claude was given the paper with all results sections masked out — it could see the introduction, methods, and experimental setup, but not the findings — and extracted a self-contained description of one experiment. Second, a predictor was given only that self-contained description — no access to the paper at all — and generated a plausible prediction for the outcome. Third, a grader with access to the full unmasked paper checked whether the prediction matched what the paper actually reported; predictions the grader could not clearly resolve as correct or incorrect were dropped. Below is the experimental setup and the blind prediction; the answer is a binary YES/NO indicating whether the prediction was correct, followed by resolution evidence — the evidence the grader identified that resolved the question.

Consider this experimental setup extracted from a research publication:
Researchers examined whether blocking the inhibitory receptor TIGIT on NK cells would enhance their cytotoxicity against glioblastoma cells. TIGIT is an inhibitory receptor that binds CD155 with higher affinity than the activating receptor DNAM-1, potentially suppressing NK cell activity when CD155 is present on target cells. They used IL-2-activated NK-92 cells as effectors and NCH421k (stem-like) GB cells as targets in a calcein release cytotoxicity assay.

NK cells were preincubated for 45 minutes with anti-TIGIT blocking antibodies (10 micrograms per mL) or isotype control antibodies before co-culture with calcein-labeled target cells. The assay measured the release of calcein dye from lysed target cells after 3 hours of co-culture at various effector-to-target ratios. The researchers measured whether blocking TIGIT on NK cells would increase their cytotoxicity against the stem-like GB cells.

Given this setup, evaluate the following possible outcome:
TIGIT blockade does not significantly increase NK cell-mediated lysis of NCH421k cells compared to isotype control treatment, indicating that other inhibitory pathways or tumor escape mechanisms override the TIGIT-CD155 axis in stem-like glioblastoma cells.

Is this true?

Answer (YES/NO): YES